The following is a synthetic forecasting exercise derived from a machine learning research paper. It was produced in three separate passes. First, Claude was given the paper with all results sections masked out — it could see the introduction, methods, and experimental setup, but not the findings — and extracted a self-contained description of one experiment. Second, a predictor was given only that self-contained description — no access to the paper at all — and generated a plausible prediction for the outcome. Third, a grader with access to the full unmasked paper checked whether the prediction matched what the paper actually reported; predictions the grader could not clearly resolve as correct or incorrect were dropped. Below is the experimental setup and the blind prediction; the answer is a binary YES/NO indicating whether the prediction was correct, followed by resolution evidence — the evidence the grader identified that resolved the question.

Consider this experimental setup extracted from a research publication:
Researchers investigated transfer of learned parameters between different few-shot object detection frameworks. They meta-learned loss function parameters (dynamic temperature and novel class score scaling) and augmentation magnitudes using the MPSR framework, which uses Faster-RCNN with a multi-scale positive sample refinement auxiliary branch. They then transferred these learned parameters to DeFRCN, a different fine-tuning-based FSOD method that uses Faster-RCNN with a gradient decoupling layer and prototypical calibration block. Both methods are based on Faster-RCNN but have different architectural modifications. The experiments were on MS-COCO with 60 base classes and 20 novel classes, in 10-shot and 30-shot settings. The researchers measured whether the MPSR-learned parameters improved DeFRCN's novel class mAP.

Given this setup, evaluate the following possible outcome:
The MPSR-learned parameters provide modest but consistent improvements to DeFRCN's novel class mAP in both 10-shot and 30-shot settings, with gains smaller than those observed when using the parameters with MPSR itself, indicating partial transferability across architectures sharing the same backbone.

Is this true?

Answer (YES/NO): YES